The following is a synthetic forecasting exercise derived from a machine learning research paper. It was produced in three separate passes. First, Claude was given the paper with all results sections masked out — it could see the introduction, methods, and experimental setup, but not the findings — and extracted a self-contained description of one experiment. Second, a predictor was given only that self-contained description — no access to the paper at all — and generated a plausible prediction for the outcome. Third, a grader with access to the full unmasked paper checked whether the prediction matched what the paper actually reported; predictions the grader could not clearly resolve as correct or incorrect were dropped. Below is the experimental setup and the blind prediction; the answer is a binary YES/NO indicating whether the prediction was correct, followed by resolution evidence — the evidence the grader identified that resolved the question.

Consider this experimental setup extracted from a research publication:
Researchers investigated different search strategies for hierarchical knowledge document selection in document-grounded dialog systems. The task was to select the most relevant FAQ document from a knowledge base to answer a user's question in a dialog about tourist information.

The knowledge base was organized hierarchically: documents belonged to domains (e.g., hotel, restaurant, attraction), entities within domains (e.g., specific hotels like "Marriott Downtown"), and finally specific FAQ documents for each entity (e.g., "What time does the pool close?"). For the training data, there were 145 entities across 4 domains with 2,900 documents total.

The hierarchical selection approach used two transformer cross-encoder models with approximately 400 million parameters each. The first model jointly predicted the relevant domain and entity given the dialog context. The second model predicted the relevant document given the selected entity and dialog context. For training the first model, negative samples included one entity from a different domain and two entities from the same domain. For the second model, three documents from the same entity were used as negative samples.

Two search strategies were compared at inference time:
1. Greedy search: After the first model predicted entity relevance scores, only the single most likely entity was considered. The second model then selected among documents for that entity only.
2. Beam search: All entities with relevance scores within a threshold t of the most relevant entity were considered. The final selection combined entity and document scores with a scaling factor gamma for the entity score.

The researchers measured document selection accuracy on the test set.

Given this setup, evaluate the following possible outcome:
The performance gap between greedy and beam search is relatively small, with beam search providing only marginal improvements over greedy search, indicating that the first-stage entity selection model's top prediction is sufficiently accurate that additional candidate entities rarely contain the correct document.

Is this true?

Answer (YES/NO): NO